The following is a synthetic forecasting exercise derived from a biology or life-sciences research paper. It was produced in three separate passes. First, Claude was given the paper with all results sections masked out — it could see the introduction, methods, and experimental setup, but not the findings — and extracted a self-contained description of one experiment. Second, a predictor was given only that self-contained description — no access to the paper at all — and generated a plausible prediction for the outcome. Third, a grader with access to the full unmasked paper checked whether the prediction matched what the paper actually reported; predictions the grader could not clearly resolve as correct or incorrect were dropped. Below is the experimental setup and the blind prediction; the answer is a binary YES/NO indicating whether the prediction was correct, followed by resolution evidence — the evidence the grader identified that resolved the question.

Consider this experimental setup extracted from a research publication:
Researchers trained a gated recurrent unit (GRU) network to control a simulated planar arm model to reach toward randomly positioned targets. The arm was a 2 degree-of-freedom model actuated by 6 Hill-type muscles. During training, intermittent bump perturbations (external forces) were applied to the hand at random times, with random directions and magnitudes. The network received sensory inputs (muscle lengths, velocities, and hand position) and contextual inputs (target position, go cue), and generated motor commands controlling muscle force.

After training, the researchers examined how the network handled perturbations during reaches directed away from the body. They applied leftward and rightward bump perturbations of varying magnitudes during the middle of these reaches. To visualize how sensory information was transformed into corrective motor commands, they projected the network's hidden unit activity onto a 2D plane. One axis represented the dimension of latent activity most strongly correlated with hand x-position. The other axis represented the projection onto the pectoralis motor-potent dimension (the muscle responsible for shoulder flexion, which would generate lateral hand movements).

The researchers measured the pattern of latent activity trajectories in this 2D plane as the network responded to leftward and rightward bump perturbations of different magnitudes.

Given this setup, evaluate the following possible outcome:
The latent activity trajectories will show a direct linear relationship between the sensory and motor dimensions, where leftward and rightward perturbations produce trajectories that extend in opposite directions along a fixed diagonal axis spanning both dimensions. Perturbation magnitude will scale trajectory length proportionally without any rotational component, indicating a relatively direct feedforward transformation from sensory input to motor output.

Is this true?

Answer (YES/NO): NO